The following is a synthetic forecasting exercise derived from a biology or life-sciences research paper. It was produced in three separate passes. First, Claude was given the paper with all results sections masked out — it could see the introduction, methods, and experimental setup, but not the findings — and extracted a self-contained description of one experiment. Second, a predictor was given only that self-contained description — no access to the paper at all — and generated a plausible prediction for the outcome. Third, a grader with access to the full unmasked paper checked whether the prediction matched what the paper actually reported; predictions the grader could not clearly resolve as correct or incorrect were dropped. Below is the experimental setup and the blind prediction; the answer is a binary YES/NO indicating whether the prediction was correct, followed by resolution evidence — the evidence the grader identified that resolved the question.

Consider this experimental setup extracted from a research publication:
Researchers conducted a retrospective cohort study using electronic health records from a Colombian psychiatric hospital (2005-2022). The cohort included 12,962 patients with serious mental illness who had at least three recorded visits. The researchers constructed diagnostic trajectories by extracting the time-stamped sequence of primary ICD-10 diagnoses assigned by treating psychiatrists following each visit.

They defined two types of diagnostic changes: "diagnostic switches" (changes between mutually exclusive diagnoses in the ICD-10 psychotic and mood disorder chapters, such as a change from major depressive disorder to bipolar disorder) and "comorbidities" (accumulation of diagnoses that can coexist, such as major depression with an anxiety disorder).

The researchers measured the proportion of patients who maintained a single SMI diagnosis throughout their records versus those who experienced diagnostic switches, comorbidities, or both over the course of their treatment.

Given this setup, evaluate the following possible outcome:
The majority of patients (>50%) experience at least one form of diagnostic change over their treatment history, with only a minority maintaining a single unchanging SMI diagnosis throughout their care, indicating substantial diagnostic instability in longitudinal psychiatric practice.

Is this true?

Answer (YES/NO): YES